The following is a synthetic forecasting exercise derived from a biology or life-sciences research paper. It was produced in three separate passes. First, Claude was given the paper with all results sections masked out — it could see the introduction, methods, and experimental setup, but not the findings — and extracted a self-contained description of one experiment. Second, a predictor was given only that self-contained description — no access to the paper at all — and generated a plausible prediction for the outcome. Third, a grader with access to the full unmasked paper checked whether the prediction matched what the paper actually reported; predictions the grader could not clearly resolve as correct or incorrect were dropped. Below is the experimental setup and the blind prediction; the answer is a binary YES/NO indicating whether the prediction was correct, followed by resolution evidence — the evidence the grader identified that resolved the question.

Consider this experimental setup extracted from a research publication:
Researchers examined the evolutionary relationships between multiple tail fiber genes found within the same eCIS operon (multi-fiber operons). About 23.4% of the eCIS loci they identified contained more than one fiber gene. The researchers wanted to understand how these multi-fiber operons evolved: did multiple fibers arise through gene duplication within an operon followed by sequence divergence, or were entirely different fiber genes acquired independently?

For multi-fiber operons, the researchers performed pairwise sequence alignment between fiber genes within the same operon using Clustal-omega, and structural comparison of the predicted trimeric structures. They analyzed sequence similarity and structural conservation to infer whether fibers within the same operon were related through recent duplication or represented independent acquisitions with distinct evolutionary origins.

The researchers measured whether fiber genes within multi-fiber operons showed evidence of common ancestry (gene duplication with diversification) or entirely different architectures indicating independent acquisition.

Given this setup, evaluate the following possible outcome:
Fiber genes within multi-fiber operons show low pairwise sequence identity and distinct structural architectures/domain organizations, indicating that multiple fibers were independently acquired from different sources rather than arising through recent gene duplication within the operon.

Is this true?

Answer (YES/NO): NO